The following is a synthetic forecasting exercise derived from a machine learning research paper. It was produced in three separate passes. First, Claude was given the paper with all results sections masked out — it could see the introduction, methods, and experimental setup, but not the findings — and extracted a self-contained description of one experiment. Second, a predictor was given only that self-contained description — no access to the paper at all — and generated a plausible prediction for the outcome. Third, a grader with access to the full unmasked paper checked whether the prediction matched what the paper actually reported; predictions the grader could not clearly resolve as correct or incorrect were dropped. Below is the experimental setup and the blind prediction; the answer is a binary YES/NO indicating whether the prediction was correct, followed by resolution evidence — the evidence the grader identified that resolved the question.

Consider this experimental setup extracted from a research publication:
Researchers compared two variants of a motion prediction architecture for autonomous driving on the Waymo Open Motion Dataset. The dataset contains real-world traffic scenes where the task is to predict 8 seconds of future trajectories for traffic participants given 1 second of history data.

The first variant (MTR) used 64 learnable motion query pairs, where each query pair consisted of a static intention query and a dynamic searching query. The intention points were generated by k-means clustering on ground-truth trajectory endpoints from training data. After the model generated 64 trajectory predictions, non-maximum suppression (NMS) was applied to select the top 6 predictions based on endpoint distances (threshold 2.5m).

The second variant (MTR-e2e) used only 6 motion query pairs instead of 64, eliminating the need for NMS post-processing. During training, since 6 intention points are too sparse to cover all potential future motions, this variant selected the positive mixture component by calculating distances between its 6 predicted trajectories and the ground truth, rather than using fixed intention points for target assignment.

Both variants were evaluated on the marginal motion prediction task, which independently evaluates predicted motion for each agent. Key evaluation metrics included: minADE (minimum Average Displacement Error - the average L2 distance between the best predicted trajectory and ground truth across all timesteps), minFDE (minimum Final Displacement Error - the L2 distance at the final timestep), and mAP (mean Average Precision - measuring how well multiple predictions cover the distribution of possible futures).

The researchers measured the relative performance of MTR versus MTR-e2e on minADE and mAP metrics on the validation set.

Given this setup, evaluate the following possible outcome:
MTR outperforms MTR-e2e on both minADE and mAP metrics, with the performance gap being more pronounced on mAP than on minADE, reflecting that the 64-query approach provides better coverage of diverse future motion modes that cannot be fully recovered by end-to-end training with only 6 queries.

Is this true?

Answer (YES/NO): NO